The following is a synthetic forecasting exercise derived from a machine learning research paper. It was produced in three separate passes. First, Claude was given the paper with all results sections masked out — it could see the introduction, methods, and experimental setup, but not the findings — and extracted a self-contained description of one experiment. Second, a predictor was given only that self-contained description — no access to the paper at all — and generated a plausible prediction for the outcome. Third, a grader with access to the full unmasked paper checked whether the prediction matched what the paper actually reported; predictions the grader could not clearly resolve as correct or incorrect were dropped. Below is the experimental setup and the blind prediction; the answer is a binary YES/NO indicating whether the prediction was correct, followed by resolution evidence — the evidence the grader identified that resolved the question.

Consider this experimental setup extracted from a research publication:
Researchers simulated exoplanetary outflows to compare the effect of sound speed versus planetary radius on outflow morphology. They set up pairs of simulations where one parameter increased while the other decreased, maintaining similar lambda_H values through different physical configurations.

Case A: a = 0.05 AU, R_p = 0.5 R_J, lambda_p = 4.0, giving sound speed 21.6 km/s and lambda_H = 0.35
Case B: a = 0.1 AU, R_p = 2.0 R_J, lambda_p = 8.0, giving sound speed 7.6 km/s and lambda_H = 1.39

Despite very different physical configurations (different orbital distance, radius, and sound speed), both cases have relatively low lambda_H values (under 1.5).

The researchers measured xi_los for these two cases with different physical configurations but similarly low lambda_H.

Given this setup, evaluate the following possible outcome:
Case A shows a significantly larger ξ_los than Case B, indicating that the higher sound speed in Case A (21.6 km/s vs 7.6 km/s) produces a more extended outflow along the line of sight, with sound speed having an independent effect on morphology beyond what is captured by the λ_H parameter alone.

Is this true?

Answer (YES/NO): NO